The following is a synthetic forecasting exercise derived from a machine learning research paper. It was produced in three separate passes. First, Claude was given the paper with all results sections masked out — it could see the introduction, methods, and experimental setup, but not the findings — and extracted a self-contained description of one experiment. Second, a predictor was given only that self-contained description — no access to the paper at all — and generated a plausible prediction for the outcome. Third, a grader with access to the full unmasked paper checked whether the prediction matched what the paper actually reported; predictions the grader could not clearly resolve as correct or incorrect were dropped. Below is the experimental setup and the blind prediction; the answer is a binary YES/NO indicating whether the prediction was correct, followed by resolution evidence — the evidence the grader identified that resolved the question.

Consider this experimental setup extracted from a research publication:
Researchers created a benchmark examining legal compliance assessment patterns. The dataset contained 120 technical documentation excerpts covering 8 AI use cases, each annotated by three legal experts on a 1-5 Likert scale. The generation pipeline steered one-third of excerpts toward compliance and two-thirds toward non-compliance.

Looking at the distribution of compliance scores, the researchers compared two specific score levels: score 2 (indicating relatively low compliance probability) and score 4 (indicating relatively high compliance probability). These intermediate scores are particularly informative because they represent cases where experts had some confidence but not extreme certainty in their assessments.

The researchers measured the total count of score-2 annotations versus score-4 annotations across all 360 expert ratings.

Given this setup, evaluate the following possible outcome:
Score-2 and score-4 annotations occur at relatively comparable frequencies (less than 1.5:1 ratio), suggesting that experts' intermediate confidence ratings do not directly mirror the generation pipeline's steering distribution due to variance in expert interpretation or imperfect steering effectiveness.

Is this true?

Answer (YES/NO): NO